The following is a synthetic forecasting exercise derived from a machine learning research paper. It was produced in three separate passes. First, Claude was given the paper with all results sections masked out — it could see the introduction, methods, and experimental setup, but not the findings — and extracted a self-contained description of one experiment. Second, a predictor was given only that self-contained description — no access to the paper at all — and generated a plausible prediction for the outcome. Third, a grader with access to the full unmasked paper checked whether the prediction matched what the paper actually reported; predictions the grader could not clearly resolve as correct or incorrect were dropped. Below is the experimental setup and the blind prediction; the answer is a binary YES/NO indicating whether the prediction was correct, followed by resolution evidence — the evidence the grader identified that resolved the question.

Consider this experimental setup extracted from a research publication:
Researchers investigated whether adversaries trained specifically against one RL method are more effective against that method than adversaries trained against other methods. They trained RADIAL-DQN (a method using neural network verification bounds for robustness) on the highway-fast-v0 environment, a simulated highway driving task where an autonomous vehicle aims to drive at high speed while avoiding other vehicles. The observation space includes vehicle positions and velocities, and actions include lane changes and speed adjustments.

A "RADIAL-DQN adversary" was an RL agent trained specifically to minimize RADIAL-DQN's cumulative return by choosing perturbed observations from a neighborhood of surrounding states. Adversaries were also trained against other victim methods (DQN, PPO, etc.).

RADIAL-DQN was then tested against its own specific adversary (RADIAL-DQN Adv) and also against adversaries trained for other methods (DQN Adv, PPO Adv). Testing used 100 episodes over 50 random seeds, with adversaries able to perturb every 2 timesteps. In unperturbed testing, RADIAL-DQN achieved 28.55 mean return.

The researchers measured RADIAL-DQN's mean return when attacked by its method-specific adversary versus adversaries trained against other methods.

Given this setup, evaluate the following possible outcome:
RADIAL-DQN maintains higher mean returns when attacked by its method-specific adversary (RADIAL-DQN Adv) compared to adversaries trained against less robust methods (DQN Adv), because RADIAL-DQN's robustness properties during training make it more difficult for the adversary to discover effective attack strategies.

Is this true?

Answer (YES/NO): NO